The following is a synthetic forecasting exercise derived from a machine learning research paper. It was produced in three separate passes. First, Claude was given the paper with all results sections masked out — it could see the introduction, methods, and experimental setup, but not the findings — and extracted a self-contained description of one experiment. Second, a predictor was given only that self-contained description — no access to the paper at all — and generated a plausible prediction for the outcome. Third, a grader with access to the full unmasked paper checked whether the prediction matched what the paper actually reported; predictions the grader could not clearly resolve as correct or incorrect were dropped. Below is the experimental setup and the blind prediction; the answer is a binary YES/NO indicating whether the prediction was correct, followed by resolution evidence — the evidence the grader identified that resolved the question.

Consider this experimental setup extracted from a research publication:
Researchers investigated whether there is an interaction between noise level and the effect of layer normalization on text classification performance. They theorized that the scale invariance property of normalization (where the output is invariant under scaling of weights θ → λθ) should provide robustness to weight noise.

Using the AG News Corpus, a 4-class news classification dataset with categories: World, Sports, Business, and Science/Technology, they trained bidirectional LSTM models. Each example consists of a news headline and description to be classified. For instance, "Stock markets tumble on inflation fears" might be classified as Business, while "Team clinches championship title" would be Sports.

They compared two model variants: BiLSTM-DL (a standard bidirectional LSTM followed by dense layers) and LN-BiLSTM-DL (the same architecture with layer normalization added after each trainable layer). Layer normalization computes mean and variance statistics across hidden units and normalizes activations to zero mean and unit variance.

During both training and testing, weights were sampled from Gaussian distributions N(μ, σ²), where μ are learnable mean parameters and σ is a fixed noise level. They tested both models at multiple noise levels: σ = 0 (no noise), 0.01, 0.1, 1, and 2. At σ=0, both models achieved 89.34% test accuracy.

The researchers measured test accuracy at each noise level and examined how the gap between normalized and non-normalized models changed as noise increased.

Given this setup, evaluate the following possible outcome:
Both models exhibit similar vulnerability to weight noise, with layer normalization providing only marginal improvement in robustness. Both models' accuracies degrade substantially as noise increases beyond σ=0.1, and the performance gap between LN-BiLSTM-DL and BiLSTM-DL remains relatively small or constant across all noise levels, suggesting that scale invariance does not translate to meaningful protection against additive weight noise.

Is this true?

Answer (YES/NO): NO